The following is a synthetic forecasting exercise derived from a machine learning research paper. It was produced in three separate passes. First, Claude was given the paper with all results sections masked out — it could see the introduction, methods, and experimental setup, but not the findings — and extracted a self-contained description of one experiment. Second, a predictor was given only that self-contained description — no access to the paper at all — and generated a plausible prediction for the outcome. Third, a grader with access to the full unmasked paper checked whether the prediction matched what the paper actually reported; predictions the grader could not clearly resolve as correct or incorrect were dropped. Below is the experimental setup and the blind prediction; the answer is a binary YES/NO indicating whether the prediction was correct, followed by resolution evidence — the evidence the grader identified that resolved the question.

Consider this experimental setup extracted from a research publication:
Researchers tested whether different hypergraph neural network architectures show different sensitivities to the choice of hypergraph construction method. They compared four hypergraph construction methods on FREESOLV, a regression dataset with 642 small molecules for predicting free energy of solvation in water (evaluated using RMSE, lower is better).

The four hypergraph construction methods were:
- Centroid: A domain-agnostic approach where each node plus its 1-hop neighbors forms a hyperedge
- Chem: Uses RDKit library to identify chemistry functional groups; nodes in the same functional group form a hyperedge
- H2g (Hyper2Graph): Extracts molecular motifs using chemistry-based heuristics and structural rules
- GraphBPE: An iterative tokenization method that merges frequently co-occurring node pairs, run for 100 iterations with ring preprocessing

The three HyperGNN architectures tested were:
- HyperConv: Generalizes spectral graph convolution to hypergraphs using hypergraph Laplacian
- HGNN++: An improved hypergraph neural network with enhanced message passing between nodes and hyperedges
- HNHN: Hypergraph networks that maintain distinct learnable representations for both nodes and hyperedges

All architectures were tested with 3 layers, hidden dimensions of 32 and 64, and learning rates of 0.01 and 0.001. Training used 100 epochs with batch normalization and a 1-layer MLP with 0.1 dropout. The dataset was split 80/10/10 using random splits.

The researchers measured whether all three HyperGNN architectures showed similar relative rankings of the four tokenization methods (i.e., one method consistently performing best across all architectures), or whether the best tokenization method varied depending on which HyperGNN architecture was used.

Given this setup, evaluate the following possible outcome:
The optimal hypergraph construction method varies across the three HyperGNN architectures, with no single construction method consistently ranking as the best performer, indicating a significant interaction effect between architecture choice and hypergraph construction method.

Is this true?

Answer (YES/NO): YES